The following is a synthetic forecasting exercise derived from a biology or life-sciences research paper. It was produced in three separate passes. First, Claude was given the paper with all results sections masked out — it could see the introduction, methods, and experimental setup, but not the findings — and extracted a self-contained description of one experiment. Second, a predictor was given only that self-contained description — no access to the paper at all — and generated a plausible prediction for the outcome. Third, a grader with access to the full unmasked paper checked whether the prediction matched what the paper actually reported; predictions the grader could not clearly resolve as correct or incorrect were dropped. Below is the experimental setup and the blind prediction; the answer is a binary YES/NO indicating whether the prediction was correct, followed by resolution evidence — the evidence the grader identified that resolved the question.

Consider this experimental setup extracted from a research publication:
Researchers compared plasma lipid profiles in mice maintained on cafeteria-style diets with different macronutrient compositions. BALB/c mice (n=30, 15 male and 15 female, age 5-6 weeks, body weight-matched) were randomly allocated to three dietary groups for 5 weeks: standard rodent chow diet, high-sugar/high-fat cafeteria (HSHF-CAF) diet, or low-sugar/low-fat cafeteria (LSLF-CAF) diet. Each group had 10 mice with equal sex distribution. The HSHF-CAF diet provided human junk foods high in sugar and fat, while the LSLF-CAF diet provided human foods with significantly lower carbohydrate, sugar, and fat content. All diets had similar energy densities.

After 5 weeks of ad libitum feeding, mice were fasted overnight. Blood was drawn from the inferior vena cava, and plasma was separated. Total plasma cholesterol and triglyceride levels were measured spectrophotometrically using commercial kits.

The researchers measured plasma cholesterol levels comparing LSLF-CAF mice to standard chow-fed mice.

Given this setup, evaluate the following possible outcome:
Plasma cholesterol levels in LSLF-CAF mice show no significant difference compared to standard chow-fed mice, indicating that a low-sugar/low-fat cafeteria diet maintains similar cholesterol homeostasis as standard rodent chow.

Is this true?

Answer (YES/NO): YES